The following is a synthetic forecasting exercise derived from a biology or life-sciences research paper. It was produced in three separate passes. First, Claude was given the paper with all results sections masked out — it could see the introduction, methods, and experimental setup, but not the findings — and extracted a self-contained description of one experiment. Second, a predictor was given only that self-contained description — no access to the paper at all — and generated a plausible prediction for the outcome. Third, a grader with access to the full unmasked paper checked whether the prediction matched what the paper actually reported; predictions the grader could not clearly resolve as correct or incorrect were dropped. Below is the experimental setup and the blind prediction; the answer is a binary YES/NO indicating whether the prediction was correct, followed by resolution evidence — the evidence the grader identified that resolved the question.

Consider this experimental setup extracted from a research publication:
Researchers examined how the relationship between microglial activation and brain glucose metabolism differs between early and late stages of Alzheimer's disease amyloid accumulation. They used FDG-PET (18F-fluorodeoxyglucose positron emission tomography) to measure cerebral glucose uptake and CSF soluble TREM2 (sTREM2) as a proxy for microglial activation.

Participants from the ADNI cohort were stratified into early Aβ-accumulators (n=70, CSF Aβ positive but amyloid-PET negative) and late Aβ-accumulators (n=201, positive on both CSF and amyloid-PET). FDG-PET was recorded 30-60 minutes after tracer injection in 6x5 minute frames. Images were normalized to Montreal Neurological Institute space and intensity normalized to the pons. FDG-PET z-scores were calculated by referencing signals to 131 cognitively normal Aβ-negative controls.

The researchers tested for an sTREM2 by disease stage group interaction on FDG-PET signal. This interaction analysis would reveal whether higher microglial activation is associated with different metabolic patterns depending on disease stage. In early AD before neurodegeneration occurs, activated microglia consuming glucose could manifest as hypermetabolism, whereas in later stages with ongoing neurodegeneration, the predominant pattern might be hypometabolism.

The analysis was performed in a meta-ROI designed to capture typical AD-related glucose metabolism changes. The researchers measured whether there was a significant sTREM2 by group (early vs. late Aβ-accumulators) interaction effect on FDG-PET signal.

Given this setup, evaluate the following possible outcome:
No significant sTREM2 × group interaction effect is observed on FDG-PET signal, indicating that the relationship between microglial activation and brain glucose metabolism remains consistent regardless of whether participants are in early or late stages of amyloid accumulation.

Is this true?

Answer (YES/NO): NO